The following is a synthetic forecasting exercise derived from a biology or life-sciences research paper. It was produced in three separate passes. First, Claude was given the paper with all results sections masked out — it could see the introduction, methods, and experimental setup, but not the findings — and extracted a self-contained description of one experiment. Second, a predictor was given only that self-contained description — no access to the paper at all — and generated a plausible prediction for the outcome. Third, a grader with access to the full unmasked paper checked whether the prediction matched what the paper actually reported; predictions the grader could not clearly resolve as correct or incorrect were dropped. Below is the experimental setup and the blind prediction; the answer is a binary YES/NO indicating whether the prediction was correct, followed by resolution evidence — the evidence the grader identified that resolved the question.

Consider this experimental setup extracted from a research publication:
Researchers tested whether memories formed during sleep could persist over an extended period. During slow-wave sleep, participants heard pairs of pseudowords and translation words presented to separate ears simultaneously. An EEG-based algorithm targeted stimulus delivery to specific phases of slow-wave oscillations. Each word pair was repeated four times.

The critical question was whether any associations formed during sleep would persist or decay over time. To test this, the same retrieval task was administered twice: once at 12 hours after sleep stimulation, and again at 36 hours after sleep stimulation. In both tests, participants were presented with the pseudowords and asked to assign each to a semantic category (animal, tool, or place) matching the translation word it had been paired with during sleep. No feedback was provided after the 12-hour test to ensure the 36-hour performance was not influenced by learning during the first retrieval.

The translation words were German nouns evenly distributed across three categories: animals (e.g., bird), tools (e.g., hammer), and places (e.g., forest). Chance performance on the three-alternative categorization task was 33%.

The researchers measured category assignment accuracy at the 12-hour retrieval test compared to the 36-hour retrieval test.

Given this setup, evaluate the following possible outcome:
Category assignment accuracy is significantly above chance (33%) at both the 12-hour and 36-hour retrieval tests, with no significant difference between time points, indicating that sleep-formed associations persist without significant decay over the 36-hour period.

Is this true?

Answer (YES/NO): NO